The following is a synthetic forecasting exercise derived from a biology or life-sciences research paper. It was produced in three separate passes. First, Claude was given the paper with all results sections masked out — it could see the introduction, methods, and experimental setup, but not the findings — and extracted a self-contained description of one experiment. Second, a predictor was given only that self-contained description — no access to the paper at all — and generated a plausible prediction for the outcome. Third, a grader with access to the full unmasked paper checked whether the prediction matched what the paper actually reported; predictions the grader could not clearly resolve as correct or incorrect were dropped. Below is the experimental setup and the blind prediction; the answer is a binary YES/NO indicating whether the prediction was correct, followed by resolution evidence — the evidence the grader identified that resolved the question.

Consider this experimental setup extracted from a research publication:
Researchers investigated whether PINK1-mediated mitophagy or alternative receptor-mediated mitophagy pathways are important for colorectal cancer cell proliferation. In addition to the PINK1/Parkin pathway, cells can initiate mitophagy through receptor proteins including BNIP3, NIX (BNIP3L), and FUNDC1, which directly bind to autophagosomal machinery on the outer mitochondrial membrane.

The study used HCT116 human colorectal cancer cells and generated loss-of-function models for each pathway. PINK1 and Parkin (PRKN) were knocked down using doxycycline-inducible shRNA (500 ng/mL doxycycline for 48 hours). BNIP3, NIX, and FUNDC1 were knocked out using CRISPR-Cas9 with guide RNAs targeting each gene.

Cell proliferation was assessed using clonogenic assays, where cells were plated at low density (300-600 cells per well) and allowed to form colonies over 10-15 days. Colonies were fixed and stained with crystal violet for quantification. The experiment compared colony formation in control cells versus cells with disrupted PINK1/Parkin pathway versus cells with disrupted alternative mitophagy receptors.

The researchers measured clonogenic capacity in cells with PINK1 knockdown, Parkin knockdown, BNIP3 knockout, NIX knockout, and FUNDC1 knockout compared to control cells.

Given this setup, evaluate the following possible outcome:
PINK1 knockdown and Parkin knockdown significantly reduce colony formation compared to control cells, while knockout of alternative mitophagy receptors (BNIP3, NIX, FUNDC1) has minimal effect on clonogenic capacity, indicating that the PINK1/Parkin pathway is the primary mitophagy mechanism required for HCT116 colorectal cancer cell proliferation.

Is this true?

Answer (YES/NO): NO